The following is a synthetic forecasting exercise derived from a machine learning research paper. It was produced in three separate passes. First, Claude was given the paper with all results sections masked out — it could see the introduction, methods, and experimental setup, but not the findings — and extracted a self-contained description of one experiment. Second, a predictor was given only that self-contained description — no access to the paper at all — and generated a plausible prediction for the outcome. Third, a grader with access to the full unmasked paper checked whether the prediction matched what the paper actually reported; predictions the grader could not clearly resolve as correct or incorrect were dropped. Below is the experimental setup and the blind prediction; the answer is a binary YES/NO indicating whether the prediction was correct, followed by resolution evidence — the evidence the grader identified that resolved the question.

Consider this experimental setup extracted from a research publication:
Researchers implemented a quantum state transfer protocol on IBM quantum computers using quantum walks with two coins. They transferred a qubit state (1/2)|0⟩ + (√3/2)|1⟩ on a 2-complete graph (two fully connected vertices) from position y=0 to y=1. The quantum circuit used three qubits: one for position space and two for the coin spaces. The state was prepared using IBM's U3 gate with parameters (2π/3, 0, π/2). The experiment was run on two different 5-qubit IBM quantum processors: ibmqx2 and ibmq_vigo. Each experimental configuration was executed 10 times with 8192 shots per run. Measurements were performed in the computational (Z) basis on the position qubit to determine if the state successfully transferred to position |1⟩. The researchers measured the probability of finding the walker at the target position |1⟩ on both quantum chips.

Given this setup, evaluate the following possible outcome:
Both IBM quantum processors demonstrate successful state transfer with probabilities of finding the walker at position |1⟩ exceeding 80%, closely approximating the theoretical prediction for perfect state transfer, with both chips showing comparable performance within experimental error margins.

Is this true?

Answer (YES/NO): NO